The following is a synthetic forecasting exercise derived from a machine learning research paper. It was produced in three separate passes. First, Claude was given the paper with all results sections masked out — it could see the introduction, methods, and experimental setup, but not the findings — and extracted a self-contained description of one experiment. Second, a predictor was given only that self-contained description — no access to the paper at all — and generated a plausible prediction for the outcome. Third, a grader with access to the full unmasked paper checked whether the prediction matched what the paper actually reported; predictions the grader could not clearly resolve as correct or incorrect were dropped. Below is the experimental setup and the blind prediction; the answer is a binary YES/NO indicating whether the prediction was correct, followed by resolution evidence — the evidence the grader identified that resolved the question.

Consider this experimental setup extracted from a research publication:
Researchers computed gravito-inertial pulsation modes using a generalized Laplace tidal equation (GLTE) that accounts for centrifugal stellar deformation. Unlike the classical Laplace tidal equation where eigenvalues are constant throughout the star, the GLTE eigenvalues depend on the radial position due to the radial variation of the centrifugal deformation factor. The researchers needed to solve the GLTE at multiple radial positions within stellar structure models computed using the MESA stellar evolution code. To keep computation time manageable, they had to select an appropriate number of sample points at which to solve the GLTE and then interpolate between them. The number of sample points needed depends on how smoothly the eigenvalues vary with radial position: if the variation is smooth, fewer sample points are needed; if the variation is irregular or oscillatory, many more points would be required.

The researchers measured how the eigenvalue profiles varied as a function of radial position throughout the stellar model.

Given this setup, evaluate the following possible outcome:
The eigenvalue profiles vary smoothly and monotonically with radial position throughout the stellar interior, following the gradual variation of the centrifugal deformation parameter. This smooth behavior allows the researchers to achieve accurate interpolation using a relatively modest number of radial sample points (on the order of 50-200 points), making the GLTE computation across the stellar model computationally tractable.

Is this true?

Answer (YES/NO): NO